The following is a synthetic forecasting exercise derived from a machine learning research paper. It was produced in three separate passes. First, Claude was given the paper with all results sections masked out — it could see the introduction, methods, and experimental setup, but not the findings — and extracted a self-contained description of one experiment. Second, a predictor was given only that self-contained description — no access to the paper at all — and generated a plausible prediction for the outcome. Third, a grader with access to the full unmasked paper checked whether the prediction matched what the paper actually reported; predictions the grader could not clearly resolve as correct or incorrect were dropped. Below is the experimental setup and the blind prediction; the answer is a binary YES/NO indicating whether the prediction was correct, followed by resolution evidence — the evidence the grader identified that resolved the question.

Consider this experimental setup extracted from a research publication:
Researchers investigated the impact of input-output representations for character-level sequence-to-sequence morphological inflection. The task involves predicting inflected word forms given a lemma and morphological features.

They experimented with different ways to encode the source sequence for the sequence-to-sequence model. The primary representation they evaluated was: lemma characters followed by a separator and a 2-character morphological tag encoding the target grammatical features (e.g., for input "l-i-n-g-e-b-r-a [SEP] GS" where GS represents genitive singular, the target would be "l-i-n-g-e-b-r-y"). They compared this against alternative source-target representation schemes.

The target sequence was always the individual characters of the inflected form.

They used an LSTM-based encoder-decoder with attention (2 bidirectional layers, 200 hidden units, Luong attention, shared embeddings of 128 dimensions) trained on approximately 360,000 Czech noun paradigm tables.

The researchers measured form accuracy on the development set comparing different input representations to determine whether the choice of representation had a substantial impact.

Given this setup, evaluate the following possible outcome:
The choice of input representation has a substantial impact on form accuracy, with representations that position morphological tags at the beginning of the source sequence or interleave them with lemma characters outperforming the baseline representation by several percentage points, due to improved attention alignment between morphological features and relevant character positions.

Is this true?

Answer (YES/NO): NO